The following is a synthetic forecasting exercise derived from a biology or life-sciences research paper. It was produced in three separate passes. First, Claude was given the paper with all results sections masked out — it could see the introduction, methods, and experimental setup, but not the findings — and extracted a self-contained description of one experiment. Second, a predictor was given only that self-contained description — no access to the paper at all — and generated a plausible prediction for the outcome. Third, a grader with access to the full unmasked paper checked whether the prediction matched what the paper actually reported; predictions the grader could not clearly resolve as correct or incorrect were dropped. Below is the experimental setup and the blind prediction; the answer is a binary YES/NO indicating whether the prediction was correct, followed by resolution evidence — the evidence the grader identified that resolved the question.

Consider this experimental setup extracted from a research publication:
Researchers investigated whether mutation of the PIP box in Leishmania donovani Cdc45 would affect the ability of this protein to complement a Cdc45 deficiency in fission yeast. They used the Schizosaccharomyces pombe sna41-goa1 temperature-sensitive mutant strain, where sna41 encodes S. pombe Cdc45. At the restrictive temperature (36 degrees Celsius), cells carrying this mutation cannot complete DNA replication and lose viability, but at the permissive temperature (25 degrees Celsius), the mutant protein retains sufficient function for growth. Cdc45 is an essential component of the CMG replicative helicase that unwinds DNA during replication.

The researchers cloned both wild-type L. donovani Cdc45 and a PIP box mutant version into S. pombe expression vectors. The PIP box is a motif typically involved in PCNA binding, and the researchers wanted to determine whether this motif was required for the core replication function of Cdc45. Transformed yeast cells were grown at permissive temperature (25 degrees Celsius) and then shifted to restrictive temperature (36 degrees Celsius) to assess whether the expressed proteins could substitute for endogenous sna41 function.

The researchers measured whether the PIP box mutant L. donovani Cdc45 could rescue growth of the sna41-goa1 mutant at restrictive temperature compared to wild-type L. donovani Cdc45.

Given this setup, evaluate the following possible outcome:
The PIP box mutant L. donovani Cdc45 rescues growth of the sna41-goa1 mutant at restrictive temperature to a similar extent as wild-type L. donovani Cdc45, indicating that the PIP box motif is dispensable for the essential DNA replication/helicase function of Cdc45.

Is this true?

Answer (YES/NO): NO